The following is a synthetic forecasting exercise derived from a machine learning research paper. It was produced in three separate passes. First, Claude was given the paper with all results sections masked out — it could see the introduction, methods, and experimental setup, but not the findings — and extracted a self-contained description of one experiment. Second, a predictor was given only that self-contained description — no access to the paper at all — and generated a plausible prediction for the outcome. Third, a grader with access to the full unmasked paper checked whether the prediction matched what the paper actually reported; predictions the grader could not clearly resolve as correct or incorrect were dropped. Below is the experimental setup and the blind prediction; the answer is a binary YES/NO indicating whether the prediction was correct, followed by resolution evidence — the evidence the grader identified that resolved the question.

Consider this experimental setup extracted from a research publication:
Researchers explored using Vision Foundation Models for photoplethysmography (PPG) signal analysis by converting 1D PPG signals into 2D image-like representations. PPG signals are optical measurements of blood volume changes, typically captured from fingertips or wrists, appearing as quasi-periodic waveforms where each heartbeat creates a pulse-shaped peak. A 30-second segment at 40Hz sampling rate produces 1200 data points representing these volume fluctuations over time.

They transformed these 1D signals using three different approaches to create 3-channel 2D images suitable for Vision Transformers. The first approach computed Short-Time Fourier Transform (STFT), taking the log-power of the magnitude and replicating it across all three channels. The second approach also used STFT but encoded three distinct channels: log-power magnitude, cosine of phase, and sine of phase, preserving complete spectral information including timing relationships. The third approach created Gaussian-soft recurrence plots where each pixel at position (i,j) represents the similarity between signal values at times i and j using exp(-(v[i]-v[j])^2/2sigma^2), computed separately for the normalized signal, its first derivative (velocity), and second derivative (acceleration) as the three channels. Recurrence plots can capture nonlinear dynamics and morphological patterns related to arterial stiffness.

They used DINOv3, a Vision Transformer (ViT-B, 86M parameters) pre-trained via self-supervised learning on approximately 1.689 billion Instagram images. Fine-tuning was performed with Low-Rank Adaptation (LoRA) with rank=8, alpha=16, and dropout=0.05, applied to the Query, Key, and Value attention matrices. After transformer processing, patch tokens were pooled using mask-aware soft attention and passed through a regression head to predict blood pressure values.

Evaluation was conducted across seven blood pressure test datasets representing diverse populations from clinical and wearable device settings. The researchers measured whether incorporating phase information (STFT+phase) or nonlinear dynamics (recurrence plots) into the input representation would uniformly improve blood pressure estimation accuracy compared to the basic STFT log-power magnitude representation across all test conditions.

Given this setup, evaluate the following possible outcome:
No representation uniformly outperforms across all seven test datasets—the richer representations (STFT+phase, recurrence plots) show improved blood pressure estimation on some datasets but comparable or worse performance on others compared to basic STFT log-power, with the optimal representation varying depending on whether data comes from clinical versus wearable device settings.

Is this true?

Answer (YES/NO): YES